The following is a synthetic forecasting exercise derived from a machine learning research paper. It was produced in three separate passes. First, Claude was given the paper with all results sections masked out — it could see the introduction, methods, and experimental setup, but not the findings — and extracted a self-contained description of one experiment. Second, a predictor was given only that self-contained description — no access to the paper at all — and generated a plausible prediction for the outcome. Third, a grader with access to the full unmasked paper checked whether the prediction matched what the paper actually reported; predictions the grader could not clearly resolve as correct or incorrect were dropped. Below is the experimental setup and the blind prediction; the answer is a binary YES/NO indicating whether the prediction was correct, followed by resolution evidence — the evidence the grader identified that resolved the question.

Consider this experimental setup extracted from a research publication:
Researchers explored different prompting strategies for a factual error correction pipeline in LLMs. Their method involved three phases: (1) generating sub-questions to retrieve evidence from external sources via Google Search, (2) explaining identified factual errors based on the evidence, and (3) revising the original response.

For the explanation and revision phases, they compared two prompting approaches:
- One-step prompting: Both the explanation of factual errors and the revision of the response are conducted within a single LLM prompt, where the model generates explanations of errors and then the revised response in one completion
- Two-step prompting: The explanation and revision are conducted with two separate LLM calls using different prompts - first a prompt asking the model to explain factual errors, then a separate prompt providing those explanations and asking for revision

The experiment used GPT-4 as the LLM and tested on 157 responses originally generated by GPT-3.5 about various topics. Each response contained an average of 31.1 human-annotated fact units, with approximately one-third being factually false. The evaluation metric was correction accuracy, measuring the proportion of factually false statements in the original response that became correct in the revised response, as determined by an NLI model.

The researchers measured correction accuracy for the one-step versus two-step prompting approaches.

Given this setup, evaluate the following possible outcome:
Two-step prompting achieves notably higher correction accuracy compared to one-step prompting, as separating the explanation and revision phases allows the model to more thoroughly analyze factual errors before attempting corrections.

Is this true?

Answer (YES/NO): YES